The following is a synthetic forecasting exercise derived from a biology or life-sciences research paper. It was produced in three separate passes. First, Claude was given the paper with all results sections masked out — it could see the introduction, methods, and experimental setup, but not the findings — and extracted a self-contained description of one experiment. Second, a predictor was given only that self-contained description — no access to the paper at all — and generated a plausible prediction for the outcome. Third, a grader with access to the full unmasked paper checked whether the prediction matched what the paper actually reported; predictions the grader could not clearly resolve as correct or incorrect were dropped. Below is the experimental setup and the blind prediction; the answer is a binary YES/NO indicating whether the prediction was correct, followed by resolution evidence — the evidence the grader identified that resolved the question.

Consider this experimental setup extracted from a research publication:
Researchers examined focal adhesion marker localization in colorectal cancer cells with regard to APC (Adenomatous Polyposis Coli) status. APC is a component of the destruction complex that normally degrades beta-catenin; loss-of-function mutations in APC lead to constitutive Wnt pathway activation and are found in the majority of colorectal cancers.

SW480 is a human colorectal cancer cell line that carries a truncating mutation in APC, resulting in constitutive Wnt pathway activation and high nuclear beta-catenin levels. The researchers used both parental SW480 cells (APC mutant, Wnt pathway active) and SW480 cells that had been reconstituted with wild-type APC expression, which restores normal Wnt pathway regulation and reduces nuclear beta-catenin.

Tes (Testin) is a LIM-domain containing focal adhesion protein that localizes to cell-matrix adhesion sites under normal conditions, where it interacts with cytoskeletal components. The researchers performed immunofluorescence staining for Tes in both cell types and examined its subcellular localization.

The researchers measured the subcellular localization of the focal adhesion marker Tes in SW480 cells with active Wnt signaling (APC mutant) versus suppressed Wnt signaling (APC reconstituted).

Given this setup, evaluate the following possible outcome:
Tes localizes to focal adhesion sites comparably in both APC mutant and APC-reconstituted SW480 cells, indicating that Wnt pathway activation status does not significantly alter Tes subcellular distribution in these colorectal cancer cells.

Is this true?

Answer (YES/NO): NO